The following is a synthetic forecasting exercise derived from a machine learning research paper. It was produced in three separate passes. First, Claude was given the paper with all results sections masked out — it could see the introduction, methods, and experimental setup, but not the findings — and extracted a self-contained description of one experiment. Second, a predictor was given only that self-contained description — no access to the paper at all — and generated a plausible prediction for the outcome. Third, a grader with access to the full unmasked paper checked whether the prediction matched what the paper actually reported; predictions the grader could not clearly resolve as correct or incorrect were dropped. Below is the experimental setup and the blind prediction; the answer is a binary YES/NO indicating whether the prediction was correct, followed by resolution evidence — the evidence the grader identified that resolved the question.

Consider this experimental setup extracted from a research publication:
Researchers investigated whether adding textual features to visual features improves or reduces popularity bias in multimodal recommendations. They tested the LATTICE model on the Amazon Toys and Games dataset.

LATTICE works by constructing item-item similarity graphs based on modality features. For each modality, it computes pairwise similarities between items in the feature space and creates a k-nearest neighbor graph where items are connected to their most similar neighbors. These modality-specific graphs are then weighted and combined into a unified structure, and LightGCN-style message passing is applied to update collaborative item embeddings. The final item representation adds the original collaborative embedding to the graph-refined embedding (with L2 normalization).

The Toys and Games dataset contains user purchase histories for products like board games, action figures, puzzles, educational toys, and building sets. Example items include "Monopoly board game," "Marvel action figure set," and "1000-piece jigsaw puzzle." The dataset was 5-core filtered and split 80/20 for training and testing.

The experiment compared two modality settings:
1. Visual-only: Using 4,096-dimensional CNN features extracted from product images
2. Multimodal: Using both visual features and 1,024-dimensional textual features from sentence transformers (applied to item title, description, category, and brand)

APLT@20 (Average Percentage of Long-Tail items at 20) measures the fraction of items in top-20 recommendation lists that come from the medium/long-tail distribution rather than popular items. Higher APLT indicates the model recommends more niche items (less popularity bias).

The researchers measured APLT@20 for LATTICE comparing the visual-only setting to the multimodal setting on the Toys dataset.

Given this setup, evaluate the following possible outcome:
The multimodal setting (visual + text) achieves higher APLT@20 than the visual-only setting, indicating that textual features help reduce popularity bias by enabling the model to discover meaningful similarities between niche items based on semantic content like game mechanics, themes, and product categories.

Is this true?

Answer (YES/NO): NO